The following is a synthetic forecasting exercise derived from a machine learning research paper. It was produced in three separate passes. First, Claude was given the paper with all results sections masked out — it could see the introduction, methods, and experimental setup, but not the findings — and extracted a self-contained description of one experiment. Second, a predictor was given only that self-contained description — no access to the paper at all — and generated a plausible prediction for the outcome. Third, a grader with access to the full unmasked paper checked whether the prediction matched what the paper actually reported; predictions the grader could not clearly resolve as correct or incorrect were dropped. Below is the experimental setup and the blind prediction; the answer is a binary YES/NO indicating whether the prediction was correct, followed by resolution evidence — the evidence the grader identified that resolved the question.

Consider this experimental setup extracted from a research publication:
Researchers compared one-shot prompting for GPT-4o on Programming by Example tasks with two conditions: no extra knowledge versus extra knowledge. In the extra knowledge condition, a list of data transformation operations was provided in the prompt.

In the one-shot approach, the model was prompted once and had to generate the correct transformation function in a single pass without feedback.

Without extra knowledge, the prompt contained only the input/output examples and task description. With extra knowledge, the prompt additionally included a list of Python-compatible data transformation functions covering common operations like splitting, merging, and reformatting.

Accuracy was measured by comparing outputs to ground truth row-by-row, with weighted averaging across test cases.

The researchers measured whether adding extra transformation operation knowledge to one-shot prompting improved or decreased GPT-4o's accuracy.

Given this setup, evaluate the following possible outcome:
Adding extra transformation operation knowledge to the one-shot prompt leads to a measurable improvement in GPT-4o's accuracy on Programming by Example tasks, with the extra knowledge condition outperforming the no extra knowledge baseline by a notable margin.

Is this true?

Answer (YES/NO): NO